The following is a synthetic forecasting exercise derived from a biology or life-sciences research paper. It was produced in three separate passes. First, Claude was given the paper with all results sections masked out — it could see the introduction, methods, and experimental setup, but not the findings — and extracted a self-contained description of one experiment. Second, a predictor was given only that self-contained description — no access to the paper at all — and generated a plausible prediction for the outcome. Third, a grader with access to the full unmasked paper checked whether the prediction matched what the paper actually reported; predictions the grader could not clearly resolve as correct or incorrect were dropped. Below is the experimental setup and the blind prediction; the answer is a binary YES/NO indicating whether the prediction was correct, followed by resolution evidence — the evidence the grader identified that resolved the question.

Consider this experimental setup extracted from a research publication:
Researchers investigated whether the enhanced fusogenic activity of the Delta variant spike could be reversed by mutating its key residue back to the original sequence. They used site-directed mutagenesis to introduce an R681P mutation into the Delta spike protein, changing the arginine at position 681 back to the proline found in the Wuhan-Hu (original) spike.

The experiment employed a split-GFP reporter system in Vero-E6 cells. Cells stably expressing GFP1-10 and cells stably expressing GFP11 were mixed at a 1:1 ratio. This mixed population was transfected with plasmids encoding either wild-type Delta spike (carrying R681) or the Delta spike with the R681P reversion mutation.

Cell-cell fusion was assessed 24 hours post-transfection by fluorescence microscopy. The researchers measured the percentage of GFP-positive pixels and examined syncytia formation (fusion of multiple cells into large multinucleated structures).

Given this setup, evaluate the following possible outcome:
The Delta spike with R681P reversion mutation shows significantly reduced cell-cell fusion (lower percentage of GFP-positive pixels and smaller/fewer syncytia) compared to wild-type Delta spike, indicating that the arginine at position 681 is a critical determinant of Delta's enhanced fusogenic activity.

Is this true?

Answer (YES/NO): YES